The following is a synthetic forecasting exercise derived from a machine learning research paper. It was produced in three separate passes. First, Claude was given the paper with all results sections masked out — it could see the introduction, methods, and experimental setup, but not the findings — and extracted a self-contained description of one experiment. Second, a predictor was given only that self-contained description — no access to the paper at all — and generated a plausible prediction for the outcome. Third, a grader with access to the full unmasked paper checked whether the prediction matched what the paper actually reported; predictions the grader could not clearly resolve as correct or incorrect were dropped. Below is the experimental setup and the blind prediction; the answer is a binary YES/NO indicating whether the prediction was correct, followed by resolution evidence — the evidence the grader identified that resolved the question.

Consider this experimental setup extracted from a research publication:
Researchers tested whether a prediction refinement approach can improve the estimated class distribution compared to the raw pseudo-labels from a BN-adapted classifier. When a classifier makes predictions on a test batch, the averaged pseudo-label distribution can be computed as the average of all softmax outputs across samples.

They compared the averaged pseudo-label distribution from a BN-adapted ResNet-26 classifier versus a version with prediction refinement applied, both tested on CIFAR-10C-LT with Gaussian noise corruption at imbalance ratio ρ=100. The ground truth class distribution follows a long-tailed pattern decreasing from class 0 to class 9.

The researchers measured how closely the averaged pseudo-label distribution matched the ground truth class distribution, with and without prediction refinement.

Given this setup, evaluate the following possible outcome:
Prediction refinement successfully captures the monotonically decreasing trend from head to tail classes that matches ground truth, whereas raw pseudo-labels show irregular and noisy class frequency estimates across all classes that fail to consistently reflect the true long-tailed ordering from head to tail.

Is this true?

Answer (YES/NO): NO